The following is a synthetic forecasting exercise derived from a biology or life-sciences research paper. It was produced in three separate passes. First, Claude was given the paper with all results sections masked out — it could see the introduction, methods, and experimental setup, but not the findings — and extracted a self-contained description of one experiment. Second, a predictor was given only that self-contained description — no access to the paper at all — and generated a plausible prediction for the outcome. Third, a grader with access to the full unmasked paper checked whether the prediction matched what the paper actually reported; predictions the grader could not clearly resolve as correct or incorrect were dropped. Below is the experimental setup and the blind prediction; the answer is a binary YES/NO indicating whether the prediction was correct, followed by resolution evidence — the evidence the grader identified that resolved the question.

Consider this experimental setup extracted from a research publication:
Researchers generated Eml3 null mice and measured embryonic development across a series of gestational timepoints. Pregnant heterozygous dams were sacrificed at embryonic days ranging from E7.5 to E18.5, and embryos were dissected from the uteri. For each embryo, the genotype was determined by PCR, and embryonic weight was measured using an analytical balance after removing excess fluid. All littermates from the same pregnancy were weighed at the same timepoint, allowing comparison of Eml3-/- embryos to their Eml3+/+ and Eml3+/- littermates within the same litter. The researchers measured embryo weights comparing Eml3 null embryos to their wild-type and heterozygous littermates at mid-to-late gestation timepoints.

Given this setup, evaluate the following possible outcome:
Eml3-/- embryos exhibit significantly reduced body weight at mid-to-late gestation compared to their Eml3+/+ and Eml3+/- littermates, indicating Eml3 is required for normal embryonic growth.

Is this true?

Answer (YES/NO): YES